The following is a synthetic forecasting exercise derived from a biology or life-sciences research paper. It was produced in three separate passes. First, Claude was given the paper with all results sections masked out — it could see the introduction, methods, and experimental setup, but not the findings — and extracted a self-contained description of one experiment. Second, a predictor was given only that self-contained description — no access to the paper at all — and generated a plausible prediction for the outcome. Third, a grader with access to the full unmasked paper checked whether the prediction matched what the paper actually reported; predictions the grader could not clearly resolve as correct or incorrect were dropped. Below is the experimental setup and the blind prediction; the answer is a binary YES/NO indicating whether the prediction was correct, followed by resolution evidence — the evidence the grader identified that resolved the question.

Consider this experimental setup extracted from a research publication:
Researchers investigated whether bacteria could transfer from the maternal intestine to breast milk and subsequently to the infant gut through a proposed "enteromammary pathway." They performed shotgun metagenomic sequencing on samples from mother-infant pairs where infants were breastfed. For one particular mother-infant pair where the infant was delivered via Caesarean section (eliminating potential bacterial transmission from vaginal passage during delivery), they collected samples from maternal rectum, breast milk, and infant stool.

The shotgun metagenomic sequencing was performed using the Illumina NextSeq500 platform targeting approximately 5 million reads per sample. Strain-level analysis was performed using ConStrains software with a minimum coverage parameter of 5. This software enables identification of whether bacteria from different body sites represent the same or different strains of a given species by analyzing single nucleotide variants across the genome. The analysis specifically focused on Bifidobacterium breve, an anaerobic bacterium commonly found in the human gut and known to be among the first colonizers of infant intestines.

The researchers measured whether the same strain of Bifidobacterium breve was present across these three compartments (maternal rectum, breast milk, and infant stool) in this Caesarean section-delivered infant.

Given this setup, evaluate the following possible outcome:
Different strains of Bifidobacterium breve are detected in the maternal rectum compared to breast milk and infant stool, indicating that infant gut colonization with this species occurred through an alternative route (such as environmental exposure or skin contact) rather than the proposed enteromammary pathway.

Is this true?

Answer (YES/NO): NO